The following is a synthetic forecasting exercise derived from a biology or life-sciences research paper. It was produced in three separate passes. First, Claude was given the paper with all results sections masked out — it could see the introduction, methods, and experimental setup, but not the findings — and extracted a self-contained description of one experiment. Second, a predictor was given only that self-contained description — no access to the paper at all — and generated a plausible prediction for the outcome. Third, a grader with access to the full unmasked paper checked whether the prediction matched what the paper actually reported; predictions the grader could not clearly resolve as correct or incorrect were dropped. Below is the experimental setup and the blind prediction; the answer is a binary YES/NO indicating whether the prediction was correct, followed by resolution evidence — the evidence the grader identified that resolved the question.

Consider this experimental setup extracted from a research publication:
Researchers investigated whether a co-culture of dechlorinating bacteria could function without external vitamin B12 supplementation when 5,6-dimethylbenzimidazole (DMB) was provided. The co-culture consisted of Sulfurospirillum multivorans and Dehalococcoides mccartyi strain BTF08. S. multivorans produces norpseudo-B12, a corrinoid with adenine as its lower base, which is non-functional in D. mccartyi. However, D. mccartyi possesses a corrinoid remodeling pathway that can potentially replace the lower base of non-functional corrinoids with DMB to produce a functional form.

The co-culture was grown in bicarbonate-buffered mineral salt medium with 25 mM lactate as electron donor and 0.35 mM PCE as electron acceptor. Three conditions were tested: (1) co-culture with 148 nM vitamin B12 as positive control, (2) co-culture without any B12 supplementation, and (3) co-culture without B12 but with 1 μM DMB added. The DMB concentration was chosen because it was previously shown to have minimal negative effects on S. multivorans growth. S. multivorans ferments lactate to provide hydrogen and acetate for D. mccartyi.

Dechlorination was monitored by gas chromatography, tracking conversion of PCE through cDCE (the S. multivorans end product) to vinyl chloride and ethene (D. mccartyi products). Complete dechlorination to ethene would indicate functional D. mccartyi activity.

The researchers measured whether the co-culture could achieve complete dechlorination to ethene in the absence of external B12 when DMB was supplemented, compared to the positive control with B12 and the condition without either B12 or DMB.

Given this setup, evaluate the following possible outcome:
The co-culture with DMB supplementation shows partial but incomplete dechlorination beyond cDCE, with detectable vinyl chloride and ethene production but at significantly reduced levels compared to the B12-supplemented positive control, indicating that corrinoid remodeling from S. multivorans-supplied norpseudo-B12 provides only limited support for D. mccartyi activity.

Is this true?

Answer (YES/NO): NO